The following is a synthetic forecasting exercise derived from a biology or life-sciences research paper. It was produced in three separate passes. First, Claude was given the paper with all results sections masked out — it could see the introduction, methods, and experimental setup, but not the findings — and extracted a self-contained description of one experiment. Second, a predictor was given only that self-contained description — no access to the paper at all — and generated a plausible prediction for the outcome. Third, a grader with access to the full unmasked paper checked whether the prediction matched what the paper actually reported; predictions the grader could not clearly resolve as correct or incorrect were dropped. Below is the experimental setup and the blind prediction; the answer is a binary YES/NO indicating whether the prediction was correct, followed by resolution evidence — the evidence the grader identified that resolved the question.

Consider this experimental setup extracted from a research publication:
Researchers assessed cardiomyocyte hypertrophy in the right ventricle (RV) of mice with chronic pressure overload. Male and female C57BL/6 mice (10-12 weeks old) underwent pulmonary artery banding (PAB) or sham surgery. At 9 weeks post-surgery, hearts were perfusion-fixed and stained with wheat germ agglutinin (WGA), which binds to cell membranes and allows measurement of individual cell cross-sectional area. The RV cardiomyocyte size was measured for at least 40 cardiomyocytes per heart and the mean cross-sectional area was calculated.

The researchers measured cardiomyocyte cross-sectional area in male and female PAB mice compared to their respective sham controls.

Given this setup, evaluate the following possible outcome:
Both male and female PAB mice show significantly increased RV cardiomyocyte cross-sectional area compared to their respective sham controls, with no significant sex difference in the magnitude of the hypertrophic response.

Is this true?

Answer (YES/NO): YES